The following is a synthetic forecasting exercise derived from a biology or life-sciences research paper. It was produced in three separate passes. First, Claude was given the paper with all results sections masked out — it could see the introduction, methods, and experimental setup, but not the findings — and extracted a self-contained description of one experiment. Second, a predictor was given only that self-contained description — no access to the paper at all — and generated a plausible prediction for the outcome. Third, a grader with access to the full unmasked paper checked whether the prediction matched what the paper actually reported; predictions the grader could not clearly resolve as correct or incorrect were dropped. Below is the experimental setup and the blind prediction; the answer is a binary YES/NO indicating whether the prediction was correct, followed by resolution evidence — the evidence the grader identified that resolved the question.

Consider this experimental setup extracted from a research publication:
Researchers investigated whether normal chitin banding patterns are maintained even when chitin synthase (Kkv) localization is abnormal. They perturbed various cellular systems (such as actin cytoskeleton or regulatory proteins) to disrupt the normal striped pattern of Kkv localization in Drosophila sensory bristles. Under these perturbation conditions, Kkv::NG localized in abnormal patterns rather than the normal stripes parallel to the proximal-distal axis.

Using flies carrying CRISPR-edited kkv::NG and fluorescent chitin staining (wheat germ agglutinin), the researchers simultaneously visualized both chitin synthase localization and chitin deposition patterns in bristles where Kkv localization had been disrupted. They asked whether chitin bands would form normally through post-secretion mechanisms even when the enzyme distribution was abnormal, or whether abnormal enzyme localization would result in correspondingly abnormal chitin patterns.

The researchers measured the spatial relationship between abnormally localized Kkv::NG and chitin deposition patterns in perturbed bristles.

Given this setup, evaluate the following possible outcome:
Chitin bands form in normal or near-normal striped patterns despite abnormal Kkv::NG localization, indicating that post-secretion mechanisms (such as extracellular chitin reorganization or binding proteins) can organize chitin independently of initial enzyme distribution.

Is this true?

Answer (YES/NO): NO